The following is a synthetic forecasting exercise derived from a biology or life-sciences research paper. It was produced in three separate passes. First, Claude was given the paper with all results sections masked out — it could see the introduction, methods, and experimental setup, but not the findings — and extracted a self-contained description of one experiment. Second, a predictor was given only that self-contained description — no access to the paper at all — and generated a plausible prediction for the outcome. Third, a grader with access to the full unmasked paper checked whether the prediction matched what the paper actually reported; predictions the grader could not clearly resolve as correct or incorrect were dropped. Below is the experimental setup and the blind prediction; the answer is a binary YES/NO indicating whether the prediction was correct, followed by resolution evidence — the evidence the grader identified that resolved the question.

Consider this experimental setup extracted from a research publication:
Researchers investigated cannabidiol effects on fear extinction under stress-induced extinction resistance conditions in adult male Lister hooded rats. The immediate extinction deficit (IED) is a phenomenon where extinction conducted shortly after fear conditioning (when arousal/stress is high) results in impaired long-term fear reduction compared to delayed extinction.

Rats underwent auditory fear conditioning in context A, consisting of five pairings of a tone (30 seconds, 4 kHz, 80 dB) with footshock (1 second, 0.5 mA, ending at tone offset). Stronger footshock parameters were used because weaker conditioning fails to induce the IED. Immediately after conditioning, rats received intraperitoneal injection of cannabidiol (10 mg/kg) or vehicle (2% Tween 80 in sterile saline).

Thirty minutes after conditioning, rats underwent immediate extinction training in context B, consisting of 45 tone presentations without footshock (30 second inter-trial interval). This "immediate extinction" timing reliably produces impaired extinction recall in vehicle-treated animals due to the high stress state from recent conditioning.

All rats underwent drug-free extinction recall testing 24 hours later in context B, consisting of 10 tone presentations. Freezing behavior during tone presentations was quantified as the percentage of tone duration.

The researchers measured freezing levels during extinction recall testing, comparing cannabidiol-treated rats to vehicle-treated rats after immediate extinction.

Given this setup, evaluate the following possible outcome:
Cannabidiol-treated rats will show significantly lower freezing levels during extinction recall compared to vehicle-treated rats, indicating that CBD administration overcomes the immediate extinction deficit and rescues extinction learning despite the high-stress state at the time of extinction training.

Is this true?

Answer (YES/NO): YES